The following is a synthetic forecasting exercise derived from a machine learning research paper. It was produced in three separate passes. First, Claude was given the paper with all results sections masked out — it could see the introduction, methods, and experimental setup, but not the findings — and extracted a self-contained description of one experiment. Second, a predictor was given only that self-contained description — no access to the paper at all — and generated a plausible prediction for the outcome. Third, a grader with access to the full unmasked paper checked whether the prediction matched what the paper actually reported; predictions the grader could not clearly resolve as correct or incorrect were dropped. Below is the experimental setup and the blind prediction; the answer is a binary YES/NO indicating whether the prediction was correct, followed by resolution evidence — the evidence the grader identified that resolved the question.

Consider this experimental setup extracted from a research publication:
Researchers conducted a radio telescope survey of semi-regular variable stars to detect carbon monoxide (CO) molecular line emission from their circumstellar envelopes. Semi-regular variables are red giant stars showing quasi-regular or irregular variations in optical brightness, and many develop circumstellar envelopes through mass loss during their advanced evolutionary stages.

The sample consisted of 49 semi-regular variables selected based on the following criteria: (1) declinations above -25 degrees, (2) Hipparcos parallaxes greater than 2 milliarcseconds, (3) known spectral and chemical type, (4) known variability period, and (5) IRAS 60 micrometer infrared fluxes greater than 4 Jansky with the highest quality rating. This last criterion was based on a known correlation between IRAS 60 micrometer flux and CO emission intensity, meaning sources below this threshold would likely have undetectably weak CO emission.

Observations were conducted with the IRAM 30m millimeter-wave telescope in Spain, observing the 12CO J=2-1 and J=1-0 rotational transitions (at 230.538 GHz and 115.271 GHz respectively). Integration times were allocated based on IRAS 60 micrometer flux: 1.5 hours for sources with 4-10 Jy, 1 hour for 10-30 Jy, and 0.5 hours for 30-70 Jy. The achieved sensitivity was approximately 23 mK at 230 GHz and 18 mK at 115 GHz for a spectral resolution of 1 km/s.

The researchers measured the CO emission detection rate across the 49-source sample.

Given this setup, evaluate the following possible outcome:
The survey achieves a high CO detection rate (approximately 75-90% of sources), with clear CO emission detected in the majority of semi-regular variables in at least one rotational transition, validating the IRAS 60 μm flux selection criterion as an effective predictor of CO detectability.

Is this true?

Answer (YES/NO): NO